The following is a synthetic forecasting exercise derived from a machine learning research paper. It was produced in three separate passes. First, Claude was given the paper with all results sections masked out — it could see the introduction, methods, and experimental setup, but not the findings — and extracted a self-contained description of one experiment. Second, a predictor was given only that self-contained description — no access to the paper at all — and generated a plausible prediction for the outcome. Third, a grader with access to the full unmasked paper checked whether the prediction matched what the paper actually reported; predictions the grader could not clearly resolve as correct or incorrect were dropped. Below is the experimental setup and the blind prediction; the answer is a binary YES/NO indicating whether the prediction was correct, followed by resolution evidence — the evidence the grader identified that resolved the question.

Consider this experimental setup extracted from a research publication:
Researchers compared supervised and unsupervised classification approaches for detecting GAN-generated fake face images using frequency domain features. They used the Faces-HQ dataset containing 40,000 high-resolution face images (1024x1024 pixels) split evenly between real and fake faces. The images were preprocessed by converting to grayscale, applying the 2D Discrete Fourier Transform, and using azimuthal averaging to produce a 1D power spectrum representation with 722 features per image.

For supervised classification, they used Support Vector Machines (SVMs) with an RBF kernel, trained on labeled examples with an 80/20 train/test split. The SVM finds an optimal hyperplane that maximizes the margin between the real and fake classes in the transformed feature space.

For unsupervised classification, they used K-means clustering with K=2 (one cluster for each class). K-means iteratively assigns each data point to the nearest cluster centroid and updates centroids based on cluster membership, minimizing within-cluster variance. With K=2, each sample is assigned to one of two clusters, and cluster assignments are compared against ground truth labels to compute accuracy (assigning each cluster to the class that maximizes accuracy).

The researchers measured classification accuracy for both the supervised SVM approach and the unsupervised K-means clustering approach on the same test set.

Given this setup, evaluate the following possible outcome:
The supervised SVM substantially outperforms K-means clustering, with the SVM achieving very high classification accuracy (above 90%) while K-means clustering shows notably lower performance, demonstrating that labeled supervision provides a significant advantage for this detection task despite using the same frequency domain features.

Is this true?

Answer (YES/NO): YES